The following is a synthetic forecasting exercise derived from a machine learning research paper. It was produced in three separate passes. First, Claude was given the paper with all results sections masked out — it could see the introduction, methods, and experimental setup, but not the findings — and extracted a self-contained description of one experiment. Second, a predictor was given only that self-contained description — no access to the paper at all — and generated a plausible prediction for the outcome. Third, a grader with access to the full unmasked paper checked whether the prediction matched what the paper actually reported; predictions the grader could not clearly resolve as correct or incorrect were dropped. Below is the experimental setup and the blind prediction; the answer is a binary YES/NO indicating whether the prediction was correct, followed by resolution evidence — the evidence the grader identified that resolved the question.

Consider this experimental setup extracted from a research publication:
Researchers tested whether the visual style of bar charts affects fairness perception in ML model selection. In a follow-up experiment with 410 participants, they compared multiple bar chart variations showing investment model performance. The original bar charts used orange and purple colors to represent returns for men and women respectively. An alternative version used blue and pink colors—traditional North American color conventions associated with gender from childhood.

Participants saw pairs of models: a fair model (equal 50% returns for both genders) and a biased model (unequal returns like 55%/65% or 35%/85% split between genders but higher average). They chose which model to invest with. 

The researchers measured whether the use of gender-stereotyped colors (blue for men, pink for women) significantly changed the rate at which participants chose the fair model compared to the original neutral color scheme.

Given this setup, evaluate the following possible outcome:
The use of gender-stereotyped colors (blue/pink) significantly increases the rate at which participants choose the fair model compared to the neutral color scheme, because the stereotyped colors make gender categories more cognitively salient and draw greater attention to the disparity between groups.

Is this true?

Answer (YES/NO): NO